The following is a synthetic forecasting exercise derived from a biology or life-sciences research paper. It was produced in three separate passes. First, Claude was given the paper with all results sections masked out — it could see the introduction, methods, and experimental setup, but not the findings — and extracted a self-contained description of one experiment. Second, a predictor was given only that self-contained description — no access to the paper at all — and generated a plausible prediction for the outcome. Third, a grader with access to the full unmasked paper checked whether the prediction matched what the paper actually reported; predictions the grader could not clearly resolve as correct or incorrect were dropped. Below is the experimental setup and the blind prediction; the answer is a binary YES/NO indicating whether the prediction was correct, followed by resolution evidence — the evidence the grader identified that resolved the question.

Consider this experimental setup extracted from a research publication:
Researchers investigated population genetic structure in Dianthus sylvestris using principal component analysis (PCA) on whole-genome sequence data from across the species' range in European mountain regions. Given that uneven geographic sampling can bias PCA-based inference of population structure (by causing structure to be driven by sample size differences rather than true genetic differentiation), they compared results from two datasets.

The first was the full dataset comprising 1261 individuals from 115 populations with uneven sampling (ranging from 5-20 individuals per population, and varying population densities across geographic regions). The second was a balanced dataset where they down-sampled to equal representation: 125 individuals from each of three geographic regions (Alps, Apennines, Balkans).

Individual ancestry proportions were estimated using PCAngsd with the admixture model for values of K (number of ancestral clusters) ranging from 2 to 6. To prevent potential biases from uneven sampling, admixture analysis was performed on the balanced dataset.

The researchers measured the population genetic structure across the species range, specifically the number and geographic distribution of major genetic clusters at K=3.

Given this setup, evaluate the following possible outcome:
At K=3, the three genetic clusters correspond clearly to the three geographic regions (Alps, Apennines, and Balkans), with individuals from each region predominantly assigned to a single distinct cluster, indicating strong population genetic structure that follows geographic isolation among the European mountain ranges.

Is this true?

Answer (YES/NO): YES